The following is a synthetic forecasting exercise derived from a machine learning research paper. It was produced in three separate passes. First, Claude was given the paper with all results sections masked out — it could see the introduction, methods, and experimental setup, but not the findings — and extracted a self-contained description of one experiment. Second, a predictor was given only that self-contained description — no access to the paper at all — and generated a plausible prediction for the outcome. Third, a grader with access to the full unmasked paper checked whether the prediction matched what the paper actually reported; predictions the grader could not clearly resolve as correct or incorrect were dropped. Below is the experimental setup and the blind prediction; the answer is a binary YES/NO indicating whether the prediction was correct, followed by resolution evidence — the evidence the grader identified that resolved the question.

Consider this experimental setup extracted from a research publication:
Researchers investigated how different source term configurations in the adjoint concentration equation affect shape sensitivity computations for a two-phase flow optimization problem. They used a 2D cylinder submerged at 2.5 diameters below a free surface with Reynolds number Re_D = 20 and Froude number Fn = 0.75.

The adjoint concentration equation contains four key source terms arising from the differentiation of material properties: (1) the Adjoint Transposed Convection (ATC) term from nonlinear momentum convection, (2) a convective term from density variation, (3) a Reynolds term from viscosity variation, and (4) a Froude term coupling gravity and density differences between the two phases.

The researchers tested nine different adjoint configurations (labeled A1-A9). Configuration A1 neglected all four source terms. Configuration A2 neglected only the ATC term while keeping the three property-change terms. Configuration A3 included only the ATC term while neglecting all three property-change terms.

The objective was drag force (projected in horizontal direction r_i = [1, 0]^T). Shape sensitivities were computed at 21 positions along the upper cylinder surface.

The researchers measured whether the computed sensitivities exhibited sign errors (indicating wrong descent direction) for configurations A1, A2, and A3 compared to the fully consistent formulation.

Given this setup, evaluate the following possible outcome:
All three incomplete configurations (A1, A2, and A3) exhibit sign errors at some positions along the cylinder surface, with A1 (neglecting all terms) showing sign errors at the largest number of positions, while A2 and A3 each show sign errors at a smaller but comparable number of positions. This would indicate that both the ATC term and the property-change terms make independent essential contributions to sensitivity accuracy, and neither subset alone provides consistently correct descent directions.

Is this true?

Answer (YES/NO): NO